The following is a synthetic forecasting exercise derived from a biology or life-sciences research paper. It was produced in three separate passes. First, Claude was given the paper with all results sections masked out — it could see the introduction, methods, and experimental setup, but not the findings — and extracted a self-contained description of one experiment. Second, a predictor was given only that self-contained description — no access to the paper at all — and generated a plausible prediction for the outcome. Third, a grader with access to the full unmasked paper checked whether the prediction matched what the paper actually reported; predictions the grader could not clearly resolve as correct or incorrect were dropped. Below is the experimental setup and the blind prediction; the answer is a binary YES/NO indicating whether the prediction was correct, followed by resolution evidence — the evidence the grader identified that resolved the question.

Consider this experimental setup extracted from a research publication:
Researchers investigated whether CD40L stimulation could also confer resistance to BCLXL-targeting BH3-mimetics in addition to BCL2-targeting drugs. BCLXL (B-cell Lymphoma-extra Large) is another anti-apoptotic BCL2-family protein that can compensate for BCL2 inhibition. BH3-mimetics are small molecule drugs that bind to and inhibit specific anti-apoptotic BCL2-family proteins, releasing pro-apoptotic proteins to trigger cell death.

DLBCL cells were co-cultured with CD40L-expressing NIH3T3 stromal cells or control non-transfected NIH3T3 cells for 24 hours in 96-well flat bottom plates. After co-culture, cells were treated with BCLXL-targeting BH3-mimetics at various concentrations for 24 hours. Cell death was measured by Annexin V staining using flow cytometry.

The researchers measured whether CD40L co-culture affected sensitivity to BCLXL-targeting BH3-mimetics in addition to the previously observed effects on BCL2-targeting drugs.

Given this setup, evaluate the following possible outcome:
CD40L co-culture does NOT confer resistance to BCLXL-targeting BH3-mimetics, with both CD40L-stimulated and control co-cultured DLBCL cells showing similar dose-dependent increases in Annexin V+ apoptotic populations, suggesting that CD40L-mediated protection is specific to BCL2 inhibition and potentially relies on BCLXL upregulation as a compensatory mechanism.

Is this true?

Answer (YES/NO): NO